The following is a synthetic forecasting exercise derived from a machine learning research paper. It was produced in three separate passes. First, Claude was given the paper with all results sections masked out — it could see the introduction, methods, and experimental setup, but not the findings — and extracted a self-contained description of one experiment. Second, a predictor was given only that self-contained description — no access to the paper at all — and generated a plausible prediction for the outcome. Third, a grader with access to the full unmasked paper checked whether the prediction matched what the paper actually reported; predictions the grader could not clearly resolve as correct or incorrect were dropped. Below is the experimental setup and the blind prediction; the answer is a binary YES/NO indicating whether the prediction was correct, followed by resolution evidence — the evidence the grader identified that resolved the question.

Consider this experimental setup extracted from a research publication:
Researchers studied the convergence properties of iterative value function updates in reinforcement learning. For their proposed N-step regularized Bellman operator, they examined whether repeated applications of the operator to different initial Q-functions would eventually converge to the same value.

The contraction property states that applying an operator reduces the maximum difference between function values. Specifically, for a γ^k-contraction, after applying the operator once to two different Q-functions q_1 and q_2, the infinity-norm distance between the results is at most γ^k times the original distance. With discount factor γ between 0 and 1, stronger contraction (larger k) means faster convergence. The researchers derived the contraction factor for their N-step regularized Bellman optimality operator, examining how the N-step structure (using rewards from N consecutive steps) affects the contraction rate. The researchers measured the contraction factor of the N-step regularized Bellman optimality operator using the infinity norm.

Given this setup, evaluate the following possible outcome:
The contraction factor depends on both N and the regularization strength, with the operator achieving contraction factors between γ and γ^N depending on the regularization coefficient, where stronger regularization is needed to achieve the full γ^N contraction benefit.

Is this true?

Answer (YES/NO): NO